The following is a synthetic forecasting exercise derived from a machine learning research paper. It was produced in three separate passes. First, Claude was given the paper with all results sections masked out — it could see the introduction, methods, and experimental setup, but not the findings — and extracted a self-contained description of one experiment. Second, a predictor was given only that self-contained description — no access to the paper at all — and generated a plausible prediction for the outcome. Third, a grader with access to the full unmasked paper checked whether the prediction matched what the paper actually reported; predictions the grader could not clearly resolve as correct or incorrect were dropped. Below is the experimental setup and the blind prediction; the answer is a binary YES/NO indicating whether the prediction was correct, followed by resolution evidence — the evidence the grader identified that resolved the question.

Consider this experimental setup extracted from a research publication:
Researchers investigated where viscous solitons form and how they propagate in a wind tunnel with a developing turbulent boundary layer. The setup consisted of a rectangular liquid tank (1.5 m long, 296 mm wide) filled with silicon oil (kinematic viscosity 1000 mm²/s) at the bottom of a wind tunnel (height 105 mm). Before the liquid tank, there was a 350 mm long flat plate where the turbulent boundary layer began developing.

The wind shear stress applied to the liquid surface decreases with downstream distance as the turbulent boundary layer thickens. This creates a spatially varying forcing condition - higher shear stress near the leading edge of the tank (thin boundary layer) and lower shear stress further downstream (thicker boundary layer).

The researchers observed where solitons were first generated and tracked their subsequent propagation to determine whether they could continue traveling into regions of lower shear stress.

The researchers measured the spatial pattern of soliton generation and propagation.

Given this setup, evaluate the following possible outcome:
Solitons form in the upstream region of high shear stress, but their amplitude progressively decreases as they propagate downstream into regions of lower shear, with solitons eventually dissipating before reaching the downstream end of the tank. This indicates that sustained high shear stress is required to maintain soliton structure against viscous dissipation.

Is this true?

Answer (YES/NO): NO